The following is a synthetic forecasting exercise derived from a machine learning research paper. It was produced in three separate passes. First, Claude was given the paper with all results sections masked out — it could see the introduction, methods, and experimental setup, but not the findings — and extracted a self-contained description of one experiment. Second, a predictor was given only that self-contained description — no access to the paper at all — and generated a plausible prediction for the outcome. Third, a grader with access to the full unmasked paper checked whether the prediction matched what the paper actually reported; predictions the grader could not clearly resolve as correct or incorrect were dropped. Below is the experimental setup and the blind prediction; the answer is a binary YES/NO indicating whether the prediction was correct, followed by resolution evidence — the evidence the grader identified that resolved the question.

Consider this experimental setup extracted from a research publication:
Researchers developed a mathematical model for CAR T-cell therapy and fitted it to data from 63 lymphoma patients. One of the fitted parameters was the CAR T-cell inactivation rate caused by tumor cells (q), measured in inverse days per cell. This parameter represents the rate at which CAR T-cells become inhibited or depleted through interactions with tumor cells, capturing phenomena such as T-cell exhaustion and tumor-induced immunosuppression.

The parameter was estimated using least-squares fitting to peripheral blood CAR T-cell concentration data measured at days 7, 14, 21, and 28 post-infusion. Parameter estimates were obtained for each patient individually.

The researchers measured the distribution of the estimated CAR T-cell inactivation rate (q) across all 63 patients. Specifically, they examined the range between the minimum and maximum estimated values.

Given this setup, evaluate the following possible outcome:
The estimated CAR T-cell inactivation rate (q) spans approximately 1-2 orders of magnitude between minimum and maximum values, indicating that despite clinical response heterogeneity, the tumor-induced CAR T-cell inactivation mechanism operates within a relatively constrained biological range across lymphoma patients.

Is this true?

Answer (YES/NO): NO